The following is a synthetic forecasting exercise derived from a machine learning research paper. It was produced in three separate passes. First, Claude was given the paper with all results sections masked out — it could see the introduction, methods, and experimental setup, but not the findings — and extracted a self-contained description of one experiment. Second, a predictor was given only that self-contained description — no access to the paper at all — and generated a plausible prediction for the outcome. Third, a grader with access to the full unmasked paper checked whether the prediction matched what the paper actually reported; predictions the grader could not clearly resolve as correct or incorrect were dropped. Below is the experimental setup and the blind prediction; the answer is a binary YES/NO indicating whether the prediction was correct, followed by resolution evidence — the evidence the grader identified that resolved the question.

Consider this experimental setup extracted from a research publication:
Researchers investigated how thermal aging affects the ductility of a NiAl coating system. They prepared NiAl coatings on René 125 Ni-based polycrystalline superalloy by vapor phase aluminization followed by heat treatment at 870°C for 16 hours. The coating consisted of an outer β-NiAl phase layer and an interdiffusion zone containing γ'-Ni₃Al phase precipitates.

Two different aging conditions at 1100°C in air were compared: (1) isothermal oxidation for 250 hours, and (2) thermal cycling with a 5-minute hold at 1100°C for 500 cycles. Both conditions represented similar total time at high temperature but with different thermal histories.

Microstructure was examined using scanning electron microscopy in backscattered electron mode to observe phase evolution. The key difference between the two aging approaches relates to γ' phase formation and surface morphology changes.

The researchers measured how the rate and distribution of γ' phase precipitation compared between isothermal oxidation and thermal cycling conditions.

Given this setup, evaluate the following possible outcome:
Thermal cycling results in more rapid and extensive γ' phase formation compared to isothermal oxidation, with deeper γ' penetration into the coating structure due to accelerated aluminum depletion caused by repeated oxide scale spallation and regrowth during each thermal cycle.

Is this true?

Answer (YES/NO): NO